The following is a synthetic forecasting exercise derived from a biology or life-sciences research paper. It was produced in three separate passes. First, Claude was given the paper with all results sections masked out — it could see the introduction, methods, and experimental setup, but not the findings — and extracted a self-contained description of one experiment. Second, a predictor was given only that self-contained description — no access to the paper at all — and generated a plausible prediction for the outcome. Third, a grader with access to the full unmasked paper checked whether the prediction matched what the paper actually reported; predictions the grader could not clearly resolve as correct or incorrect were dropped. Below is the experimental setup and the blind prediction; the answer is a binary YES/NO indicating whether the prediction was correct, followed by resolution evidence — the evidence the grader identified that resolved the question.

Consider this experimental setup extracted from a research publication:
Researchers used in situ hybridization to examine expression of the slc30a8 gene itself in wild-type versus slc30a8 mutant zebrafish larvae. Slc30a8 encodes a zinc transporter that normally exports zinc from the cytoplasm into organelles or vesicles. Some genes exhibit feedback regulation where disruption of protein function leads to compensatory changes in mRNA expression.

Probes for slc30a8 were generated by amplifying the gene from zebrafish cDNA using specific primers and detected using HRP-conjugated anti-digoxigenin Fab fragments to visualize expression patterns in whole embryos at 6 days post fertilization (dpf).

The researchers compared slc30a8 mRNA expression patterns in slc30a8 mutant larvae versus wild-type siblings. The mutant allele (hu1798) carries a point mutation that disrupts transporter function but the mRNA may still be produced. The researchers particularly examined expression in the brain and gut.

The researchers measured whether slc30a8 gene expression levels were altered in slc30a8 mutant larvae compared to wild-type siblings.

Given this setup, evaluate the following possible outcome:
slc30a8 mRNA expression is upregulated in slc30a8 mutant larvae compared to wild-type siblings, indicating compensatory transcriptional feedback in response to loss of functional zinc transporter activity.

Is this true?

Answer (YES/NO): YES